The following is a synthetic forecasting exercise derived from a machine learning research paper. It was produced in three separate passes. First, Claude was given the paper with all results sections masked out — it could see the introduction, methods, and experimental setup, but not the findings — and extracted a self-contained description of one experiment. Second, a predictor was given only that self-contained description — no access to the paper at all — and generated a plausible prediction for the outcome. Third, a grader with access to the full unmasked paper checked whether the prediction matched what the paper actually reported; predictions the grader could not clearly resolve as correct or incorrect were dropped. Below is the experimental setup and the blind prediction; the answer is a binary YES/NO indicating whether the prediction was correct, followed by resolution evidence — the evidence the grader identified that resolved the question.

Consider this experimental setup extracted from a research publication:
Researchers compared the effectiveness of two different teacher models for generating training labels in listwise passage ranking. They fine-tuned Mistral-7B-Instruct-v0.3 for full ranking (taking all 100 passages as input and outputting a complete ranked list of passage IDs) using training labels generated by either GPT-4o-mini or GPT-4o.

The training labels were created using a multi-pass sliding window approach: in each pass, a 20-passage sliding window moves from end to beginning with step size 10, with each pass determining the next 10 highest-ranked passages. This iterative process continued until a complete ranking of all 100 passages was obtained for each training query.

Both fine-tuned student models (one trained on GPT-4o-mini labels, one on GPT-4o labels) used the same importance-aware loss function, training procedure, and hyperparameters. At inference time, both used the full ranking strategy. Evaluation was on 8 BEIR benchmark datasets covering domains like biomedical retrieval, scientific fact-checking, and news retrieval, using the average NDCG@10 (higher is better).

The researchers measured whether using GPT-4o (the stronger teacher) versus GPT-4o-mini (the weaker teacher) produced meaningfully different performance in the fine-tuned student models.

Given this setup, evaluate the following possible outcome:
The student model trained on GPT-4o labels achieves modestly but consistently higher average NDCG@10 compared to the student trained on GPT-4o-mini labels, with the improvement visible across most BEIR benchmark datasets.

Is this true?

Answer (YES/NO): NO